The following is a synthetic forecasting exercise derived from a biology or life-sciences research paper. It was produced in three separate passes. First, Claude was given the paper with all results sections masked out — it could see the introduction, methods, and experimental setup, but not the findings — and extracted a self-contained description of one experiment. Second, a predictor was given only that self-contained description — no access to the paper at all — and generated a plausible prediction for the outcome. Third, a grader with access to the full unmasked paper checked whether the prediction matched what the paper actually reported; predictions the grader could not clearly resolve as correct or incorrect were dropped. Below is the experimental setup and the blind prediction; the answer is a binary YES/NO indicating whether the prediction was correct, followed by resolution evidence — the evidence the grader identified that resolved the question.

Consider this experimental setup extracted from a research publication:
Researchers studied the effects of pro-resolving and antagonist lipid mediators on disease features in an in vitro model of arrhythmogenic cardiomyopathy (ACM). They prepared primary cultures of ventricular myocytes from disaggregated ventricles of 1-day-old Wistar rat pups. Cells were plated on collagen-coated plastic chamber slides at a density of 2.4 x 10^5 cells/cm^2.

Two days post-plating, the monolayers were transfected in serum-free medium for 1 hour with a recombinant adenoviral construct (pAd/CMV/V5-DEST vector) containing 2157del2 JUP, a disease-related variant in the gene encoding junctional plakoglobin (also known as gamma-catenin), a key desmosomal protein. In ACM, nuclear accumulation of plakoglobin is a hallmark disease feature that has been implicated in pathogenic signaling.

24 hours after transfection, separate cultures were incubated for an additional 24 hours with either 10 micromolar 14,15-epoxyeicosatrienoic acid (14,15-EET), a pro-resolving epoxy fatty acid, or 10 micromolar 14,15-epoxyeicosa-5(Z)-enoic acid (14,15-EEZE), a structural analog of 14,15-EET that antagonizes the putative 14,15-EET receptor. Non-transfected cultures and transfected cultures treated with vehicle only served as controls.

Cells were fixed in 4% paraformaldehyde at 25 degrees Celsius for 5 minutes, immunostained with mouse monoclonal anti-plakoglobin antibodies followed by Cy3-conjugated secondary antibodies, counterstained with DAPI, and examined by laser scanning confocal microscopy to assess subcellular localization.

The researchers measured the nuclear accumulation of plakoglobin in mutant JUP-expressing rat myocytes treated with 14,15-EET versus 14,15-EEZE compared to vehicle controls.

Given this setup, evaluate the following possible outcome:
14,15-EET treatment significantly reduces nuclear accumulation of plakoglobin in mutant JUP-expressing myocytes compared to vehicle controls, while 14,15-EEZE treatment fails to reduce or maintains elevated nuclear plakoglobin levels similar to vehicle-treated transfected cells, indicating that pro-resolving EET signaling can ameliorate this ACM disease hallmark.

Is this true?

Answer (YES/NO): NO